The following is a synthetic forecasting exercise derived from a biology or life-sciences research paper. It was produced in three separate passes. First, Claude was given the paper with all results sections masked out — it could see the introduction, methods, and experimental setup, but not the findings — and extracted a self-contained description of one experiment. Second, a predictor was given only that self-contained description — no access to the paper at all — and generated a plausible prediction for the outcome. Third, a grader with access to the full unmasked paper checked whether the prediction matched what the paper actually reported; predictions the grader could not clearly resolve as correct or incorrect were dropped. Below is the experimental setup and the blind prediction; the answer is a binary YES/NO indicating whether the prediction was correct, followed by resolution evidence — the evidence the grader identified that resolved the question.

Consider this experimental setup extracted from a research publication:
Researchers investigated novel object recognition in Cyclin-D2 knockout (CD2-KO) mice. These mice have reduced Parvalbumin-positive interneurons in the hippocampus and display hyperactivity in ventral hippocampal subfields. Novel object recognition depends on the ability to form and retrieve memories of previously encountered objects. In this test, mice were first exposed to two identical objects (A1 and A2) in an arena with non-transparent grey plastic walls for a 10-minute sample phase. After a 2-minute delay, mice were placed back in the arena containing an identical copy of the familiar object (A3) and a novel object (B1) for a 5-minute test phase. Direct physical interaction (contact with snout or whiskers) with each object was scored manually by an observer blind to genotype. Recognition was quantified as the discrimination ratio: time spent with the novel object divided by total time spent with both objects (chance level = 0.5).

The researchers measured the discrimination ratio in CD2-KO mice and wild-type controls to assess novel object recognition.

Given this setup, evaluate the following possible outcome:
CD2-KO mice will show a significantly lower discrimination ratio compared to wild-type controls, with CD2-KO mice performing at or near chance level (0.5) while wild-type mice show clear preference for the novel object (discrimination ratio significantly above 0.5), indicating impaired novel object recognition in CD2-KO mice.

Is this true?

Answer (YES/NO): NO